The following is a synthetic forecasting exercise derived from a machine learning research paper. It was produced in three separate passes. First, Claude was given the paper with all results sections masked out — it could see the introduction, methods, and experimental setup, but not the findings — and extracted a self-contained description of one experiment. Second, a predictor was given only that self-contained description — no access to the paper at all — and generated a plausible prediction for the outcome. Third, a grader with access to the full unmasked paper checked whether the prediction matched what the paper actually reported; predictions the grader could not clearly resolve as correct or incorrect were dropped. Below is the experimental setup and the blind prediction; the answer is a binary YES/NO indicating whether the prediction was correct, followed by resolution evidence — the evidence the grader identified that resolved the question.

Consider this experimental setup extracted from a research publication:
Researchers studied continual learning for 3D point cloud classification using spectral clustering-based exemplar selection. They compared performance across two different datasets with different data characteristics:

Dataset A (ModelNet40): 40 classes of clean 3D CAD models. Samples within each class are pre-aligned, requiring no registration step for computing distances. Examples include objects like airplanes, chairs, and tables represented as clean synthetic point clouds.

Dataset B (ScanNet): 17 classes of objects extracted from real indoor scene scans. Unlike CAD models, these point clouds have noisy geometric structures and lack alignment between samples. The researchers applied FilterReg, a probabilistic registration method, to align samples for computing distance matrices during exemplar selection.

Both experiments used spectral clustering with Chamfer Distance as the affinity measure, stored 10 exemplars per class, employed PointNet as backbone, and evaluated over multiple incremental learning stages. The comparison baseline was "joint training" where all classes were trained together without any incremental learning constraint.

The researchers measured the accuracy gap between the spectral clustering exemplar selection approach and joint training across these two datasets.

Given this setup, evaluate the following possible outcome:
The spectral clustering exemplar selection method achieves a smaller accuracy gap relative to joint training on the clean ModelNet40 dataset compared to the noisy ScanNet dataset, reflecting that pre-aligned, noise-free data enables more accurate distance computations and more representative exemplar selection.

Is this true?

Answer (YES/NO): YES